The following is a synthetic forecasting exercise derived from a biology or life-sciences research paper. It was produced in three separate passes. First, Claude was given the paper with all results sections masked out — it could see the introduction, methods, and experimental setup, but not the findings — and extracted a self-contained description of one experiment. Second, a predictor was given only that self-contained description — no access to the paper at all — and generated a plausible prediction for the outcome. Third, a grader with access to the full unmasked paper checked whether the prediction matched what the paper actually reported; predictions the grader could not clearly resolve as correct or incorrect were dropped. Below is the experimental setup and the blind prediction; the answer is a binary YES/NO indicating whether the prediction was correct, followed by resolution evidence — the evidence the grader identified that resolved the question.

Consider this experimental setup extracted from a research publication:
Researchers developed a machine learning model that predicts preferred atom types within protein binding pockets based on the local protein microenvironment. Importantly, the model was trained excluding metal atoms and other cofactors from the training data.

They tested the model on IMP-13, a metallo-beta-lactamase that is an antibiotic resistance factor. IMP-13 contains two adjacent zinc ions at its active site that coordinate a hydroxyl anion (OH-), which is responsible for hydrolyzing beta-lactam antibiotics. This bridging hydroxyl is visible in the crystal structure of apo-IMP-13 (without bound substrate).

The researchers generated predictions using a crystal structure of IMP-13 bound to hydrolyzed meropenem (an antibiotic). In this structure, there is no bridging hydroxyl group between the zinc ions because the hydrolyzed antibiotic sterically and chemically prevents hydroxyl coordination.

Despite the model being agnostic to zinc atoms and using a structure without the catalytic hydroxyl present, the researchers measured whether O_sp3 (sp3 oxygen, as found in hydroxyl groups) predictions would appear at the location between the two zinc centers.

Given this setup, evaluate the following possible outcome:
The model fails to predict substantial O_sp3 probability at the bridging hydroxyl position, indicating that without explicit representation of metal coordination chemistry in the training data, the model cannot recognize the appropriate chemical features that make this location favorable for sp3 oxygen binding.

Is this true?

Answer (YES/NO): NO